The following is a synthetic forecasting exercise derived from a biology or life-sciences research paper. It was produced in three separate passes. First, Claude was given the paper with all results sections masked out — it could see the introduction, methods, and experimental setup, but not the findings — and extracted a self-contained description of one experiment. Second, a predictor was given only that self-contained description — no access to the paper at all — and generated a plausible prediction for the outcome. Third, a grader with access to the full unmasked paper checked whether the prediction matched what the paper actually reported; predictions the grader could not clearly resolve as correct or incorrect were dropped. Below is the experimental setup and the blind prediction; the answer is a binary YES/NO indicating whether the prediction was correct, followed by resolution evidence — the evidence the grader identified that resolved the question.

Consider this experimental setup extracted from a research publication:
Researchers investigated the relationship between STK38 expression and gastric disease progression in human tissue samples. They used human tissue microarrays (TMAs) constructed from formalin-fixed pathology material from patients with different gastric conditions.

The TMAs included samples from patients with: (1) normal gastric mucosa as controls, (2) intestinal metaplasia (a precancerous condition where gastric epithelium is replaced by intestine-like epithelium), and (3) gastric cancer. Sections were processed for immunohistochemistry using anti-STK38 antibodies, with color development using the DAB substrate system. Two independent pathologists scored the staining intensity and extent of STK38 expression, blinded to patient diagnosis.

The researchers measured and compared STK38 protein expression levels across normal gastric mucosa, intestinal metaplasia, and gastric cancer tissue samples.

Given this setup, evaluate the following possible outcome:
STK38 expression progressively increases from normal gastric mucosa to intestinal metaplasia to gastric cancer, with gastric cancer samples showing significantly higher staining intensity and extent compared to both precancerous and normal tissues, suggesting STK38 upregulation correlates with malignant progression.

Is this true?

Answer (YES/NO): NO